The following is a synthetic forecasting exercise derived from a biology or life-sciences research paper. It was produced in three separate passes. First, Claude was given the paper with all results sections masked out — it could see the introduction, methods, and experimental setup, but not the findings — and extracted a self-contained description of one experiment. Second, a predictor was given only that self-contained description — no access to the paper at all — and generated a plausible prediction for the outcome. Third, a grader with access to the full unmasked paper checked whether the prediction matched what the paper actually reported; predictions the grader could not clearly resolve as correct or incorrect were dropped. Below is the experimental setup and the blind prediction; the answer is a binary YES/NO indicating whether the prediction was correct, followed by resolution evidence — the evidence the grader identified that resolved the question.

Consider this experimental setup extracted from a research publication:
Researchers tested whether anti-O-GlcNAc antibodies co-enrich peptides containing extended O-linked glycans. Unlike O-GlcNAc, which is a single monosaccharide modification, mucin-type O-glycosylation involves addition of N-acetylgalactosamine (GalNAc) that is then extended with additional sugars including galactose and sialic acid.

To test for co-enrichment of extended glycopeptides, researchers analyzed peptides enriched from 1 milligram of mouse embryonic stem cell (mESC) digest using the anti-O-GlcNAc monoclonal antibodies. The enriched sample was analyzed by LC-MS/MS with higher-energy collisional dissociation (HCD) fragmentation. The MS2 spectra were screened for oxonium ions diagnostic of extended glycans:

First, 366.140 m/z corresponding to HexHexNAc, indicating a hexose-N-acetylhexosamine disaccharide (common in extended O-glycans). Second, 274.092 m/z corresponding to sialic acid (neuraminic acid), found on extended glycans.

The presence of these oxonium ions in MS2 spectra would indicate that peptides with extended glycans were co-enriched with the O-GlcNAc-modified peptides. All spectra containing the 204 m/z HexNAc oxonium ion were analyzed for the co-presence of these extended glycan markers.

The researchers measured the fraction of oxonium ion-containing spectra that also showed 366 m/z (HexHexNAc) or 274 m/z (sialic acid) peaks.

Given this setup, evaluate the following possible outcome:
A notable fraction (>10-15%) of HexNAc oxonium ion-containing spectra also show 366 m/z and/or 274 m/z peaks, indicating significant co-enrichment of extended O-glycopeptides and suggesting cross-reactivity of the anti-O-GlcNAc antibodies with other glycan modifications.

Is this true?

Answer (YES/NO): NO